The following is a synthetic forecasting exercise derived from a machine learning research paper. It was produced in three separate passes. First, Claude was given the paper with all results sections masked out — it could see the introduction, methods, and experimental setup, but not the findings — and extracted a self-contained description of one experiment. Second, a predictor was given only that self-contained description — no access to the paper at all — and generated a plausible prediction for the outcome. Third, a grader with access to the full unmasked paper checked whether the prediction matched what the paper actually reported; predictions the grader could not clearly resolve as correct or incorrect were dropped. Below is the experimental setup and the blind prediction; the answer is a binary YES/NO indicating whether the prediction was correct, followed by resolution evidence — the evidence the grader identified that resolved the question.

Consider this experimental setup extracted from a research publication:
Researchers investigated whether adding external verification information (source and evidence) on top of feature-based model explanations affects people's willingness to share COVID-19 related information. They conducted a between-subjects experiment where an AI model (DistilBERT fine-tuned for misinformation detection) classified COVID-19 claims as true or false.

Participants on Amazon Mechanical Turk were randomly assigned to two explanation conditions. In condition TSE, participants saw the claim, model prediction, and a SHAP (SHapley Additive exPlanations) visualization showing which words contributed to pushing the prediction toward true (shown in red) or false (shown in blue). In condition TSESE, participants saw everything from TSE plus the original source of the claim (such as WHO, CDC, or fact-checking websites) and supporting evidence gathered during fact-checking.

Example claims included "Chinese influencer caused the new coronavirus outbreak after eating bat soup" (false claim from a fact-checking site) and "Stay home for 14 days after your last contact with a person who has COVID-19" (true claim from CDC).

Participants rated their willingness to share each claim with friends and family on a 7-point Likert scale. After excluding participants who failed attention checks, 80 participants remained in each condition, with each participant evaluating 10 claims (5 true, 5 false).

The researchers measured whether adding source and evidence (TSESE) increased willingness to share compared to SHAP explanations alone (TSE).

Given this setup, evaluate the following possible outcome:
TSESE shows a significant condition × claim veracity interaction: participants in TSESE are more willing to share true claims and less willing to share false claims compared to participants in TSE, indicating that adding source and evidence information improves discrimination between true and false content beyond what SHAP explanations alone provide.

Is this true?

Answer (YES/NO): NO